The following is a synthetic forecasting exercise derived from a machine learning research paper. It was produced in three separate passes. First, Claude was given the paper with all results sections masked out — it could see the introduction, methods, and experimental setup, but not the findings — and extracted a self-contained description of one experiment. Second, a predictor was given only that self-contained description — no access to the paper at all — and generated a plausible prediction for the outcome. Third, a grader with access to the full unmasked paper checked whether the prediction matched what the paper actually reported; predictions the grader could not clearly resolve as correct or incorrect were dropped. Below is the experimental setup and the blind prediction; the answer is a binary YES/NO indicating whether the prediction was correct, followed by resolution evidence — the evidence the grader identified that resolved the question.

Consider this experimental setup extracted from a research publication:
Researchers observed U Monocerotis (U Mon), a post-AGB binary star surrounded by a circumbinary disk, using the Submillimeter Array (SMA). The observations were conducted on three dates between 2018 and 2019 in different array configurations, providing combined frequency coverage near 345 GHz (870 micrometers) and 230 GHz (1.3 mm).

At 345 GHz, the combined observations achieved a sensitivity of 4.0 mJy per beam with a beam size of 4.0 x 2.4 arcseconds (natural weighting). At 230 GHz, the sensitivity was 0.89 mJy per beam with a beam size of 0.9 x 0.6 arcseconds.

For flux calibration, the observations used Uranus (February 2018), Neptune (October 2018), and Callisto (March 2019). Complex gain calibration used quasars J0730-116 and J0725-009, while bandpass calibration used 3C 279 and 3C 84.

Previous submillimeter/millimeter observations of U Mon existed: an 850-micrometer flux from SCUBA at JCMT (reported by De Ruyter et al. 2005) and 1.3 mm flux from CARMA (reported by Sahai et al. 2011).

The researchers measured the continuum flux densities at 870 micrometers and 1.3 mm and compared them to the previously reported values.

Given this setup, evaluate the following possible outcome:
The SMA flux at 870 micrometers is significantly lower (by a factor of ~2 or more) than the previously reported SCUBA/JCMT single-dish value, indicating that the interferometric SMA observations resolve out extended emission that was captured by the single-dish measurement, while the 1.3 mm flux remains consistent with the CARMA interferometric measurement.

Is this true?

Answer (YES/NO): NO